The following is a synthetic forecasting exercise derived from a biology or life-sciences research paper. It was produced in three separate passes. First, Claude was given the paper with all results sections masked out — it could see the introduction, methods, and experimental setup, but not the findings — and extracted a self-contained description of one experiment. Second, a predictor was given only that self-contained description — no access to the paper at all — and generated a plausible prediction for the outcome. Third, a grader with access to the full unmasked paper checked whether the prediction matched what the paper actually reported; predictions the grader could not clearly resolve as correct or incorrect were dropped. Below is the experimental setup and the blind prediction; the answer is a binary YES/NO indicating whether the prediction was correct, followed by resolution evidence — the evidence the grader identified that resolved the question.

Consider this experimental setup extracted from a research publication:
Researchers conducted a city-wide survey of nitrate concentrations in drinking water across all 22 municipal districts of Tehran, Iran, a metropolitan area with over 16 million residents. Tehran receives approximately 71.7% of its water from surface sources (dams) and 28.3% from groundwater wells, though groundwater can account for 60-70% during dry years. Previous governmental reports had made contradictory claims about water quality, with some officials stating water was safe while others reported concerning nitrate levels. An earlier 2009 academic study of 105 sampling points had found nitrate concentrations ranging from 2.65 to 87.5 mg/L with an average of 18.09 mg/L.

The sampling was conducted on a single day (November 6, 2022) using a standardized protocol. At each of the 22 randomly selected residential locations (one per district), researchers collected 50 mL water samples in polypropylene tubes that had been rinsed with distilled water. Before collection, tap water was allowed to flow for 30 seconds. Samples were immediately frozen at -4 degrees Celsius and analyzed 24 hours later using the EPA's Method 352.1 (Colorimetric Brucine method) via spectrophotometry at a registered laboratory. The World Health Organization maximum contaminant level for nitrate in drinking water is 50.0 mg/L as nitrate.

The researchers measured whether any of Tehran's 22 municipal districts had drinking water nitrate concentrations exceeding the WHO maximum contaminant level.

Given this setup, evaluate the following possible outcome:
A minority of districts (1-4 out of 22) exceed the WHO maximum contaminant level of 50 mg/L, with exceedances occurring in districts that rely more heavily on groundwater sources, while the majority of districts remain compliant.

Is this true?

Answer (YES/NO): YES